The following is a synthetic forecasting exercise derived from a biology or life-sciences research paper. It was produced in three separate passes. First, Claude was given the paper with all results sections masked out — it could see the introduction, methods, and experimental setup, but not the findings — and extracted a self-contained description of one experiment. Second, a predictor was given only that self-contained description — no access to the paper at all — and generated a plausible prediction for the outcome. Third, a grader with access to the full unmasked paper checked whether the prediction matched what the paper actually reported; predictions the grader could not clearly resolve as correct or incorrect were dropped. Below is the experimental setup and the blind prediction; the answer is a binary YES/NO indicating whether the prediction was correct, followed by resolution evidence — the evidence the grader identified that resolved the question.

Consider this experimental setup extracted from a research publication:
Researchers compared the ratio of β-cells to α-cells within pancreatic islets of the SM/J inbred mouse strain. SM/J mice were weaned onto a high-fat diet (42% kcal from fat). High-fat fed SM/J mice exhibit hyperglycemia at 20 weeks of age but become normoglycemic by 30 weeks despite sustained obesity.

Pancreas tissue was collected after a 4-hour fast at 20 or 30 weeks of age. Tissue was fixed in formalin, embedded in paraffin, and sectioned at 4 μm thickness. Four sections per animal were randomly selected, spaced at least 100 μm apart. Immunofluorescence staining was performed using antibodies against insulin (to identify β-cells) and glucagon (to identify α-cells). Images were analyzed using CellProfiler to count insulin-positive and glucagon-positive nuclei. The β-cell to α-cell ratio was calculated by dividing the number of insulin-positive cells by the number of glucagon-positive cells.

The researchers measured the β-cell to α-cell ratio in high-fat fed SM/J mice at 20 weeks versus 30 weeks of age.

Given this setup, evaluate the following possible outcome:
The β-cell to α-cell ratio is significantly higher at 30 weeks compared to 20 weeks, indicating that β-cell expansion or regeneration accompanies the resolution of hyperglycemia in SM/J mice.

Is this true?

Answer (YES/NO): YES